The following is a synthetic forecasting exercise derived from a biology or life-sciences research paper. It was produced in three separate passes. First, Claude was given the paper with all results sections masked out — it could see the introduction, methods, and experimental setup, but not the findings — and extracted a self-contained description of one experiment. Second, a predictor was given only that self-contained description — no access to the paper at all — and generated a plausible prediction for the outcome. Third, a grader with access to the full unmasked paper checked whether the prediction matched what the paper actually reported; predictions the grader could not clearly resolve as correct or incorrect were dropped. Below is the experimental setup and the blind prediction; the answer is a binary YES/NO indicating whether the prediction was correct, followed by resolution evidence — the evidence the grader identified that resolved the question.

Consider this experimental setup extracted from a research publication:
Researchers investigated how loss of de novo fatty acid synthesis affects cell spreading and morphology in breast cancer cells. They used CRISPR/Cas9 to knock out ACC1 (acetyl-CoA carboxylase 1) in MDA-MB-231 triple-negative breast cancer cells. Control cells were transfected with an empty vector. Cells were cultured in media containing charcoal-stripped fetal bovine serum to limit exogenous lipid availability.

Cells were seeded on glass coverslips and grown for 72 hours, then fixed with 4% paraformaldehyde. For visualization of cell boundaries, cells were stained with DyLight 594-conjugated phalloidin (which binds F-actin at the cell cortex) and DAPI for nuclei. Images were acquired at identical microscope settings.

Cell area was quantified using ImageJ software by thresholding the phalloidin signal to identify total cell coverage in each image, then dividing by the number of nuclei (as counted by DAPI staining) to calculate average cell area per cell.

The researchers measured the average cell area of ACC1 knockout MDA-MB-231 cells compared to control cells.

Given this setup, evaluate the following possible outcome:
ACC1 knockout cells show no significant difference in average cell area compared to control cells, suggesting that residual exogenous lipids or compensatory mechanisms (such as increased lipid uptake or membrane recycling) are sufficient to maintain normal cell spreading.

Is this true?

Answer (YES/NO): YES